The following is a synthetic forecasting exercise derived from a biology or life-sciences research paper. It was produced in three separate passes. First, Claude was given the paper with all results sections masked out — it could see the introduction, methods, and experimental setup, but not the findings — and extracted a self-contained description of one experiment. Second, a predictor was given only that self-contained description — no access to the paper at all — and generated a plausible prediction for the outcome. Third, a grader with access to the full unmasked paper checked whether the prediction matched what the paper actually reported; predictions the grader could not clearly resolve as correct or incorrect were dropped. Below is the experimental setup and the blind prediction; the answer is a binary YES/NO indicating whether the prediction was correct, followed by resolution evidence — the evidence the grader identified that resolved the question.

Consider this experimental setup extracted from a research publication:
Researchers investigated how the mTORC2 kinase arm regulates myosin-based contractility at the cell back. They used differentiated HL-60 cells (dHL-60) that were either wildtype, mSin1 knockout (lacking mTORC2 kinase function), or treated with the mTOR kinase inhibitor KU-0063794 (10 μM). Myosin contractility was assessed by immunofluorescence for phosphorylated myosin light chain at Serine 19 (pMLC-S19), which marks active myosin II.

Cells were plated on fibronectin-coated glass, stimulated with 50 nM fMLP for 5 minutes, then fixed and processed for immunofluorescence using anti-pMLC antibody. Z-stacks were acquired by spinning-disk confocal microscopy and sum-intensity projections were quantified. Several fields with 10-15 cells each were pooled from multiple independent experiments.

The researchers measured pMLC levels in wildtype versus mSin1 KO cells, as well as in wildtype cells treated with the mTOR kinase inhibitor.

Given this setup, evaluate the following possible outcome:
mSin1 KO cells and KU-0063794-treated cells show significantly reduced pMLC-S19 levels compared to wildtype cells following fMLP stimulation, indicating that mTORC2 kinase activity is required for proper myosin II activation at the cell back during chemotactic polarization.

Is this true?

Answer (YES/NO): YES